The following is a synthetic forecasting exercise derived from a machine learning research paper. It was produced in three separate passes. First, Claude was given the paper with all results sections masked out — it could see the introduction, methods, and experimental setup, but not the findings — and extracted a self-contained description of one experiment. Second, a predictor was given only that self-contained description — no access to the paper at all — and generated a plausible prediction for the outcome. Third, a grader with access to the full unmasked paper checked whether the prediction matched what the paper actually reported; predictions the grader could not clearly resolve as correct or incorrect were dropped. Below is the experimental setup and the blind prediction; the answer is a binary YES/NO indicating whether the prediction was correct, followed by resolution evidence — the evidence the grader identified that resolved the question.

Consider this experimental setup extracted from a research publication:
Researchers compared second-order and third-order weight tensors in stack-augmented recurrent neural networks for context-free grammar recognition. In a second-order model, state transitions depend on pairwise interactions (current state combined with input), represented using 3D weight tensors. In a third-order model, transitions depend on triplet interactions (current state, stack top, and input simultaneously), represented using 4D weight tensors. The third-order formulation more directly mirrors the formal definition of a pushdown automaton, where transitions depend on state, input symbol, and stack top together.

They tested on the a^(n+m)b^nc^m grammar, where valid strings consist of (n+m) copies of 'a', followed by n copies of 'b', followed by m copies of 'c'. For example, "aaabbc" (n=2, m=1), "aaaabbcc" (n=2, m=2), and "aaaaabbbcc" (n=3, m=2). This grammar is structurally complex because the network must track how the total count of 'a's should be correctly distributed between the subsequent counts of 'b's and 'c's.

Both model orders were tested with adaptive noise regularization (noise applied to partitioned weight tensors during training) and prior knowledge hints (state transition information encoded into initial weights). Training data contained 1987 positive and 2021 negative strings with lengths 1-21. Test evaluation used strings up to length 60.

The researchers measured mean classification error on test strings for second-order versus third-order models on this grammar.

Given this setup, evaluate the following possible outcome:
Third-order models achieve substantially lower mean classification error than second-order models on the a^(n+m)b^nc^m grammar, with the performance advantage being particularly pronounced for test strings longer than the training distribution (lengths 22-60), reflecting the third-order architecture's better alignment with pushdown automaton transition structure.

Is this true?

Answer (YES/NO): NO